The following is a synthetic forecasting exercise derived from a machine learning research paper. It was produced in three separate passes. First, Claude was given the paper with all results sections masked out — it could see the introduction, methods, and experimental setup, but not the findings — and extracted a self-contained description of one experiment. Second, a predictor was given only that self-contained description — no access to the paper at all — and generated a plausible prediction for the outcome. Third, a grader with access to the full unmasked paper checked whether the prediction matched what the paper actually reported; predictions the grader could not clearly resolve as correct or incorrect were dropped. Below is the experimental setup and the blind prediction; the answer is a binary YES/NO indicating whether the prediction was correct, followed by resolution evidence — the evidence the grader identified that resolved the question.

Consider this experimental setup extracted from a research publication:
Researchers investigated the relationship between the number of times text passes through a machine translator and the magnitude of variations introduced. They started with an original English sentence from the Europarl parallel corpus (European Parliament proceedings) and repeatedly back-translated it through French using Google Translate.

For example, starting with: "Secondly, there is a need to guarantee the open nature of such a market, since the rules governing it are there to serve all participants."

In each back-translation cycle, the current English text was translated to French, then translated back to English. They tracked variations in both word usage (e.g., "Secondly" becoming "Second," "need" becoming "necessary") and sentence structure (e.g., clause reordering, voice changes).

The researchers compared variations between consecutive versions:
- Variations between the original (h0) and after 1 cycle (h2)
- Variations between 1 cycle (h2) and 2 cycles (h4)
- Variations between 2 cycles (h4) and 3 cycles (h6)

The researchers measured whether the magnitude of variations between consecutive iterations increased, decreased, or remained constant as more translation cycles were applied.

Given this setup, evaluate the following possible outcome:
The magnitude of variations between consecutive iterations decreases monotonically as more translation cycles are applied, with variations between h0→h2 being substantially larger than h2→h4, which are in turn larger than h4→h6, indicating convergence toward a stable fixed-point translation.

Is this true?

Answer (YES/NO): YES